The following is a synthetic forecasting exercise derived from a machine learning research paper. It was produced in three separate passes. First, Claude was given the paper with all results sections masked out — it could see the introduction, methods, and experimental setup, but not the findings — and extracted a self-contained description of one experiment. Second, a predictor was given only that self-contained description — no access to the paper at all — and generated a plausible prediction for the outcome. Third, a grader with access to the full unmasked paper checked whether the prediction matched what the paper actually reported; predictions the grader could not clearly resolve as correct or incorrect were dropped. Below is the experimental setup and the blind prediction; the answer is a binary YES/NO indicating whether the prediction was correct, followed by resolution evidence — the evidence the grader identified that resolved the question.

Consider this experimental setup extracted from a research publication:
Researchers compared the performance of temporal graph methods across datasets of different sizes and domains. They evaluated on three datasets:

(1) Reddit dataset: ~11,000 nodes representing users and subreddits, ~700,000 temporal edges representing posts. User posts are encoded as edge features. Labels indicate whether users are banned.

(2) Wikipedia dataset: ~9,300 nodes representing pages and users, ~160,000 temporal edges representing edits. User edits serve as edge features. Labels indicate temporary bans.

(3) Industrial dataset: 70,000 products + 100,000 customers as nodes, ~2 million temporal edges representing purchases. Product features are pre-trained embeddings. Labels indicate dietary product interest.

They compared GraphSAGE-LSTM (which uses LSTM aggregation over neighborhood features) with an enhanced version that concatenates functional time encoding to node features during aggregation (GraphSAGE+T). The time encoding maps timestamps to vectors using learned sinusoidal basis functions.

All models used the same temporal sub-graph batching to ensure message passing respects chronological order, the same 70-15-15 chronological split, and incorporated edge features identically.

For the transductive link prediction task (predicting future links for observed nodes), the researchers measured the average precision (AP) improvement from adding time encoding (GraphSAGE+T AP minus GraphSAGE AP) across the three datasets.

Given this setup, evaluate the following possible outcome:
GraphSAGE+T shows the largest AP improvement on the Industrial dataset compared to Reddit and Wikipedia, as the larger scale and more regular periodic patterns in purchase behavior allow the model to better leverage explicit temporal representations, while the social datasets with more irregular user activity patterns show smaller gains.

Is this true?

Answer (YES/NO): YES